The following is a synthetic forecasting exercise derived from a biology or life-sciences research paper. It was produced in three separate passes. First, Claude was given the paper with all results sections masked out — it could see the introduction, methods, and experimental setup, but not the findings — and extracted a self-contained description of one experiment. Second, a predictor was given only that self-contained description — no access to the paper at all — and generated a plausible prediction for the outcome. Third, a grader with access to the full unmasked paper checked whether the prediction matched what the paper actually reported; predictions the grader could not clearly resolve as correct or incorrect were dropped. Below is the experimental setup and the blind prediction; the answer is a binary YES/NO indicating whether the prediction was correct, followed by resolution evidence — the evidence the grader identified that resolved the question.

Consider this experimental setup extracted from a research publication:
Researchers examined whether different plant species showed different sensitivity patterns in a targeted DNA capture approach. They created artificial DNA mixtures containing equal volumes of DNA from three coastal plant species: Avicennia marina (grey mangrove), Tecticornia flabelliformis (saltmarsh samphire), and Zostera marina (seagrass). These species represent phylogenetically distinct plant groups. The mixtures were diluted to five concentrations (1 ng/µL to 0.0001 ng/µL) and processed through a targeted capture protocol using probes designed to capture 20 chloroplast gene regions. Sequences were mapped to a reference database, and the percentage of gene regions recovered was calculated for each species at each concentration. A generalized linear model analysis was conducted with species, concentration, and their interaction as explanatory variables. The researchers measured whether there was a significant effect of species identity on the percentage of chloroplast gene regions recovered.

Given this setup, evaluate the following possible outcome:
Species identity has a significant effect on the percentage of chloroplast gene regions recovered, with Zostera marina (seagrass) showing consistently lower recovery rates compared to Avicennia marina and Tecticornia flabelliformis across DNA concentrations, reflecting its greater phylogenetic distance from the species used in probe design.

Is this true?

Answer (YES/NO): NO